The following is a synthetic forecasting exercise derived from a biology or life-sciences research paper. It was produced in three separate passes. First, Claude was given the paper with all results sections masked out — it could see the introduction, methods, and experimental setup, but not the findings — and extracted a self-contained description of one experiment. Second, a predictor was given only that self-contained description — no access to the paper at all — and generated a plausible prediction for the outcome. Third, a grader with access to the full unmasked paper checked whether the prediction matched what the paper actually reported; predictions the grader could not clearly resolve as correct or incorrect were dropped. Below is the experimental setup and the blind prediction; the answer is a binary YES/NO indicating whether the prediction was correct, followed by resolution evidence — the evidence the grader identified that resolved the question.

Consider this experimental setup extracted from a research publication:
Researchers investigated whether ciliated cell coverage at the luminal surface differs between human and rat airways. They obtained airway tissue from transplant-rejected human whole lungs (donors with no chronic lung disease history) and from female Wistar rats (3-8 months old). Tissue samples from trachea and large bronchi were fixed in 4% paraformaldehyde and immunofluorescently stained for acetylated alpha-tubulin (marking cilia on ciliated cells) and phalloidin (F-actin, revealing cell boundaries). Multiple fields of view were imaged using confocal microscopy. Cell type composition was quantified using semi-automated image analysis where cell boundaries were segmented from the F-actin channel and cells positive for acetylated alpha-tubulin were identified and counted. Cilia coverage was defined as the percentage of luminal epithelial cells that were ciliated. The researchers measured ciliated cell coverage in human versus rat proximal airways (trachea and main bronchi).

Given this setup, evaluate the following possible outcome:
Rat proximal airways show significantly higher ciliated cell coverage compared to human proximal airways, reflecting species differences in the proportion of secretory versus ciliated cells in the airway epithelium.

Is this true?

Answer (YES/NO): NO